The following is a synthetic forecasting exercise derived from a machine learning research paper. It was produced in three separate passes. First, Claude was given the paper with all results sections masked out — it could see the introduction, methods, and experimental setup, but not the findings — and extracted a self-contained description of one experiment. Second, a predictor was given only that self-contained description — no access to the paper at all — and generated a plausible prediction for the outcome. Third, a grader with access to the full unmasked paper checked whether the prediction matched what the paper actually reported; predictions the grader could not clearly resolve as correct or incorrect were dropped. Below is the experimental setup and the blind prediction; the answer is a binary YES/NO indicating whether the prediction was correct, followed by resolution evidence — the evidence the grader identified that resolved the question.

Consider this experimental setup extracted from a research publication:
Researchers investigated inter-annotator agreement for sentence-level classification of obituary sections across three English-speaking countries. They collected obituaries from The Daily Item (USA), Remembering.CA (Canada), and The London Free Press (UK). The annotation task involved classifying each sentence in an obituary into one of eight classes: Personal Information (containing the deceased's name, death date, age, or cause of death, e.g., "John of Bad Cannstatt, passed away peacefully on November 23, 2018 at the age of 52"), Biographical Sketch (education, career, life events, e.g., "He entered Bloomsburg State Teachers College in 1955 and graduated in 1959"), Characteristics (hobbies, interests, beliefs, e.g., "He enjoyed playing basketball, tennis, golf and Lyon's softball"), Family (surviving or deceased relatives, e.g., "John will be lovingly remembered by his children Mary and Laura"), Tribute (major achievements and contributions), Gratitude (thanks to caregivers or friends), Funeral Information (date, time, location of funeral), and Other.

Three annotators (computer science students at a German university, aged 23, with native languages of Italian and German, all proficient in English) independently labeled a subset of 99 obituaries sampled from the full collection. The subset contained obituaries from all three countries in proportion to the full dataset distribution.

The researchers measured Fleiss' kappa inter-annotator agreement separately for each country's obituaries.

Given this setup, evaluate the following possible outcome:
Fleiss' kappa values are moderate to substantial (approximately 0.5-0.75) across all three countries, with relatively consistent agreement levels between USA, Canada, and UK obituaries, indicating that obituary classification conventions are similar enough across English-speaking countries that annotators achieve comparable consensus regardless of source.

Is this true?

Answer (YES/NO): NO